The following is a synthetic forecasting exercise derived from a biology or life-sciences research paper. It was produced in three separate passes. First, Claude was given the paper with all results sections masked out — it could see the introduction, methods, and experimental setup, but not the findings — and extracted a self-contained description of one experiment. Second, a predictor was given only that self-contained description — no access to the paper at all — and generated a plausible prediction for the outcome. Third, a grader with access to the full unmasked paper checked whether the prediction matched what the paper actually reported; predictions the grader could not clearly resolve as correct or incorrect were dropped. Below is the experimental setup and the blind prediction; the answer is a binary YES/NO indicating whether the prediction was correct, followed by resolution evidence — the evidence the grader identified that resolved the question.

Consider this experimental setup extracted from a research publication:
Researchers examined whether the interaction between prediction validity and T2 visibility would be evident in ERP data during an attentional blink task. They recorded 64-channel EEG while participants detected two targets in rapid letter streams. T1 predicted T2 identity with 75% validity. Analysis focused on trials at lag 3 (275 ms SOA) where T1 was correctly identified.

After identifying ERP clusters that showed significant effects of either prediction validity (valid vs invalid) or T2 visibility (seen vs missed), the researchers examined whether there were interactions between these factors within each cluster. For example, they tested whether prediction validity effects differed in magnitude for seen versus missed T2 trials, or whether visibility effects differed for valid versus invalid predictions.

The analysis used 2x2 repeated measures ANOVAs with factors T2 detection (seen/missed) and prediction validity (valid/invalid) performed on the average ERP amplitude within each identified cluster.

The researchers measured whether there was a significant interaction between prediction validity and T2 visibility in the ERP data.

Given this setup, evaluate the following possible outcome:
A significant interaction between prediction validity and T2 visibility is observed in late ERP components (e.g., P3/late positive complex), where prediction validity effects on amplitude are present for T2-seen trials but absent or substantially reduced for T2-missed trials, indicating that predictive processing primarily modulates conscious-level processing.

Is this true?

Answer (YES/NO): NO